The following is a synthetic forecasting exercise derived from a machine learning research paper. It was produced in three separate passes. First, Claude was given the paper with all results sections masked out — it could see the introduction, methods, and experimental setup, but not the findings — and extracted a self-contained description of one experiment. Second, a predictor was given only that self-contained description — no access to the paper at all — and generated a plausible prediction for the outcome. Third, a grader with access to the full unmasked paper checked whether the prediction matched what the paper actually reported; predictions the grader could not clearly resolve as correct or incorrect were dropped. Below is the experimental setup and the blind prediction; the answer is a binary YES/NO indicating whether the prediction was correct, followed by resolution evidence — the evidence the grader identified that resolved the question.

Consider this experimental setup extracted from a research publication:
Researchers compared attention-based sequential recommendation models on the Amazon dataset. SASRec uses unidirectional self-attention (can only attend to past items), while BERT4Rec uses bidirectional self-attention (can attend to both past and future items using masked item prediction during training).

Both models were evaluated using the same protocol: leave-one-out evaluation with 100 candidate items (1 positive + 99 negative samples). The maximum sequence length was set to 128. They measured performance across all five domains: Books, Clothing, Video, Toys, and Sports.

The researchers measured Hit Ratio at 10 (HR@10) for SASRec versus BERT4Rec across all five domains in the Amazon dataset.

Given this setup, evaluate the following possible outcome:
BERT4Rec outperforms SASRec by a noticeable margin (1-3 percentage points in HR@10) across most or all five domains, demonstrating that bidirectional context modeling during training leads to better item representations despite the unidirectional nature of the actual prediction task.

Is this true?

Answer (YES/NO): NO